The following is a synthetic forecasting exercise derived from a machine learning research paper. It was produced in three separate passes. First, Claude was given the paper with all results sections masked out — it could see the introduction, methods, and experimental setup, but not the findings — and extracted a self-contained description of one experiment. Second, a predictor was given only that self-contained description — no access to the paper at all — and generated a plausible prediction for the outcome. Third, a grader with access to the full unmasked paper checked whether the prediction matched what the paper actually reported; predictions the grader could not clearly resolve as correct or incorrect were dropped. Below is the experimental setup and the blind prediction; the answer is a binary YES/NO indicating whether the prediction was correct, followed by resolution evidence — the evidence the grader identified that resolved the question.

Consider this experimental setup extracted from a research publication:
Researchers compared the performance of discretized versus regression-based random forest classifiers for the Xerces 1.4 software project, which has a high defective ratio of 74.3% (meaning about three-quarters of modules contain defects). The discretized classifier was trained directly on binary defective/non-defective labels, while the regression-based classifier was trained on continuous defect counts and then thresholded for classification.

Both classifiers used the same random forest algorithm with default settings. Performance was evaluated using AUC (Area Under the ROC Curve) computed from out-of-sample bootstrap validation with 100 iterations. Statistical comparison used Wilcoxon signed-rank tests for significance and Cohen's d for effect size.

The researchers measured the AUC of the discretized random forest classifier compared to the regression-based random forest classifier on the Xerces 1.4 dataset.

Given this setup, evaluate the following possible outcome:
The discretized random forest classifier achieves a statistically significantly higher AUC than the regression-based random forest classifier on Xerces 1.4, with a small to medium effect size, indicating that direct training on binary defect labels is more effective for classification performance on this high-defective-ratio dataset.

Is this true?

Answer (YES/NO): NO